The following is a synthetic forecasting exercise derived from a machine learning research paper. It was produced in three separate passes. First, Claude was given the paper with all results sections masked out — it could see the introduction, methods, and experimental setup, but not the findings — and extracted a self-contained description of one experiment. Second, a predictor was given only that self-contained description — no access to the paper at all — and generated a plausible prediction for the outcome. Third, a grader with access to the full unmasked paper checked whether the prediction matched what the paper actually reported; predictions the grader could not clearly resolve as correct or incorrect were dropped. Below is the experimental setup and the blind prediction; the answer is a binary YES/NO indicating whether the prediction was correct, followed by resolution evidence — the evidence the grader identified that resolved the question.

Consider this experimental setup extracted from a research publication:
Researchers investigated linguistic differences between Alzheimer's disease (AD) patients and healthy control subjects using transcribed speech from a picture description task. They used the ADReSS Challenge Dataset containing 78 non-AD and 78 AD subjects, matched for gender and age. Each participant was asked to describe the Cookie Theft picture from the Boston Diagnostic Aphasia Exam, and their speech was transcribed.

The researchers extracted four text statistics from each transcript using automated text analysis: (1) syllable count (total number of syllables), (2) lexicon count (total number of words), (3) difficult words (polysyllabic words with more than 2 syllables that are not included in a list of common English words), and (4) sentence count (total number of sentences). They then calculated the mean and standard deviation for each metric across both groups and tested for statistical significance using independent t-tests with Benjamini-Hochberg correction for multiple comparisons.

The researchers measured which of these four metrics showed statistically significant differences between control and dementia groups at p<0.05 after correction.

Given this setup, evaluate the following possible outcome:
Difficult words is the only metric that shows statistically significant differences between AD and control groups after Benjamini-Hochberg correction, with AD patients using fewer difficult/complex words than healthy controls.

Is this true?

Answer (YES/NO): NO